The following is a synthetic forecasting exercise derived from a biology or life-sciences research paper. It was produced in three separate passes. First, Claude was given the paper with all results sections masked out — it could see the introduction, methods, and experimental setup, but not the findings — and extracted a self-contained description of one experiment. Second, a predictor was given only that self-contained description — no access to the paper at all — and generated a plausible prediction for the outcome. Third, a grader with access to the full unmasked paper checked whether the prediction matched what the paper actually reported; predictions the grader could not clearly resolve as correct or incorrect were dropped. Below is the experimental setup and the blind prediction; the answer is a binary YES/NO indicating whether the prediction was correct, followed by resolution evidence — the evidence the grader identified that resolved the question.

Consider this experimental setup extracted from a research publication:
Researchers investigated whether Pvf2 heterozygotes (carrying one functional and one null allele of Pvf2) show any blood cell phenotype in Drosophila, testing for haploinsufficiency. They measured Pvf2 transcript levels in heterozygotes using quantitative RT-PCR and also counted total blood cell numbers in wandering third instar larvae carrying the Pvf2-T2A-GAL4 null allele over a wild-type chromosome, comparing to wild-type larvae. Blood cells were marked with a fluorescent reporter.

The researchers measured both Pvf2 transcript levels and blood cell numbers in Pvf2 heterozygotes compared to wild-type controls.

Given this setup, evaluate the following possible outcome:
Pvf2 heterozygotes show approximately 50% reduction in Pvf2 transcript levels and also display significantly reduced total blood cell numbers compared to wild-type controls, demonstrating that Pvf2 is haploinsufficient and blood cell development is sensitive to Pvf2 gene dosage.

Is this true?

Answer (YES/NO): YES